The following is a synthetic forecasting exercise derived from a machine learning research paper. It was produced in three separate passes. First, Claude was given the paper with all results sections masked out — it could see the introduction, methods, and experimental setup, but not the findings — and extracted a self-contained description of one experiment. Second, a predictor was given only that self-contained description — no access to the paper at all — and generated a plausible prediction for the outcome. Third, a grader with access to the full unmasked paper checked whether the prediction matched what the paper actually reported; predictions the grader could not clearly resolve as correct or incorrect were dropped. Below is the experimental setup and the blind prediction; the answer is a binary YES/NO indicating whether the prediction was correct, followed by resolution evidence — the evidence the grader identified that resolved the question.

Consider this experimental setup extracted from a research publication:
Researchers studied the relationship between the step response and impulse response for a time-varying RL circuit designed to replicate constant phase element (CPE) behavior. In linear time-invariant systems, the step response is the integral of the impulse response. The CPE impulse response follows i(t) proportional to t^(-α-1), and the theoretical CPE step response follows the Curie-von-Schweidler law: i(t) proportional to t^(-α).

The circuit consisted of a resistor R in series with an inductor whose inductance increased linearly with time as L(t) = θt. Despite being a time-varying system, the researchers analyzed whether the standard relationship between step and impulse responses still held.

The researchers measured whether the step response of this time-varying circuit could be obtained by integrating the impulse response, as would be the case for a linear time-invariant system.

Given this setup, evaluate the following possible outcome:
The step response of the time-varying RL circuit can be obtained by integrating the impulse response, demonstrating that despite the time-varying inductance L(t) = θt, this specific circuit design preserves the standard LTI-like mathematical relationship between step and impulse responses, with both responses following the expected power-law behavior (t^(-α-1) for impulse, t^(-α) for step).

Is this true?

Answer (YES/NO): YES